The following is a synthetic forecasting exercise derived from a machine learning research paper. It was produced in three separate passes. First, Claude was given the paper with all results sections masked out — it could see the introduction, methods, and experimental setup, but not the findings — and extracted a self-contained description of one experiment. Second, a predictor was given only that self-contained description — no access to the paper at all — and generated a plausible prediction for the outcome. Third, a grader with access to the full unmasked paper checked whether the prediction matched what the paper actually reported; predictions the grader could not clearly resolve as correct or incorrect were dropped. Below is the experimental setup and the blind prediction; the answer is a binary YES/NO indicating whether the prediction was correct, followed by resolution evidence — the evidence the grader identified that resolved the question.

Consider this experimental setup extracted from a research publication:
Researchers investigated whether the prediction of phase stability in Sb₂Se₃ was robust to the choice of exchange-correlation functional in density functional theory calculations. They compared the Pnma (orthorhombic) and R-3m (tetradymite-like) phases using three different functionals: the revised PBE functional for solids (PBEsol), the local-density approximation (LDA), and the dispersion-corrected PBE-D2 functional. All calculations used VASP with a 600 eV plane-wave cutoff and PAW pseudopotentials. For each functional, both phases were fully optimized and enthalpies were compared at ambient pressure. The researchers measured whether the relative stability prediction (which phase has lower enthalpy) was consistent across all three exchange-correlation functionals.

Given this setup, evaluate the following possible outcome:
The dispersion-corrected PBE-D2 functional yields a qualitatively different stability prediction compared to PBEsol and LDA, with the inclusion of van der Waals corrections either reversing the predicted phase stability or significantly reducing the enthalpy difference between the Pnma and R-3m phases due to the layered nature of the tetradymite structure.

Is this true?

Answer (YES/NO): NO